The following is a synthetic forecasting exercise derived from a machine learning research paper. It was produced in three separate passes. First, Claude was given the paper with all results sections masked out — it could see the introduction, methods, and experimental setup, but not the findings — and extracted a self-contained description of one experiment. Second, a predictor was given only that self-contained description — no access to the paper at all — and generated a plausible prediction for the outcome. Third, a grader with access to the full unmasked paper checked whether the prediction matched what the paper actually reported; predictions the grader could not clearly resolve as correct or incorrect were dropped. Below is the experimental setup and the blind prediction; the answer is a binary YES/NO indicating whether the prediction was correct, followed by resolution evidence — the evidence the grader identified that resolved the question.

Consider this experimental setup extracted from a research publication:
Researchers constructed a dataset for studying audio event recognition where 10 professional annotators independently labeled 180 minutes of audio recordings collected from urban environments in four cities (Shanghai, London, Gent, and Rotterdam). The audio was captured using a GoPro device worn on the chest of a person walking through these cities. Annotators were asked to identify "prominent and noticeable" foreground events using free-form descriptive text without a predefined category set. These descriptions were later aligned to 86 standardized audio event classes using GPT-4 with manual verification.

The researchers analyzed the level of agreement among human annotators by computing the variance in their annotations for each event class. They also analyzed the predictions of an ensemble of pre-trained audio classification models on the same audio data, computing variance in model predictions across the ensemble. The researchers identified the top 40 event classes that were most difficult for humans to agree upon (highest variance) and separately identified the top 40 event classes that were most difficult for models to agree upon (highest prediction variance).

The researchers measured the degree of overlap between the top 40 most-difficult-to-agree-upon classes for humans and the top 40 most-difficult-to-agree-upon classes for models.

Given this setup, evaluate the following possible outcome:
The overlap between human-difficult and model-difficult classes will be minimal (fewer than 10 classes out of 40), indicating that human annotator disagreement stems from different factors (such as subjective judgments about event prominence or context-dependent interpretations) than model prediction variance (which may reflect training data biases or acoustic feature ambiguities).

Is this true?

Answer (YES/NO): NO